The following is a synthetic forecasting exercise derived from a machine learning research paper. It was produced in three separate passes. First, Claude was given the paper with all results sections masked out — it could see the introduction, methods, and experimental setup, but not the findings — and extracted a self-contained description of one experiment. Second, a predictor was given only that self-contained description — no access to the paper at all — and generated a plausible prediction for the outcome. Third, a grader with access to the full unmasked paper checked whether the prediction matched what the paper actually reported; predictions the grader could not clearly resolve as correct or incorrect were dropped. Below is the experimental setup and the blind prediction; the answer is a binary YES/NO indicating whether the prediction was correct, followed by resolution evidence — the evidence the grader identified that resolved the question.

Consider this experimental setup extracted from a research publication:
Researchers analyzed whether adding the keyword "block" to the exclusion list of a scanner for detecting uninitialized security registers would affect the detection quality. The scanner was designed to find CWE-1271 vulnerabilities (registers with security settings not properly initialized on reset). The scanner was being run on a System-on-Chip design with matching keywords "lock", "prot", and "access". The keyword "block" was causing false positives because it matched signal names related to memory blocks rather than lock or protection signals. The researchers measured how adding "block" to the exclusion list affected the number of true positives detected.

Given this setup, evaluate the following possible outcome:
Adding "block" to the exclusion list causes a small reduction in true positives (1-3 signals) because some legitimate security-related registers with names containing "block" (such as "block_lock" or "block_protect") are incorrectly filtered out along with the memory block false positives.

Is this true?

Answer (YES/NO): YES